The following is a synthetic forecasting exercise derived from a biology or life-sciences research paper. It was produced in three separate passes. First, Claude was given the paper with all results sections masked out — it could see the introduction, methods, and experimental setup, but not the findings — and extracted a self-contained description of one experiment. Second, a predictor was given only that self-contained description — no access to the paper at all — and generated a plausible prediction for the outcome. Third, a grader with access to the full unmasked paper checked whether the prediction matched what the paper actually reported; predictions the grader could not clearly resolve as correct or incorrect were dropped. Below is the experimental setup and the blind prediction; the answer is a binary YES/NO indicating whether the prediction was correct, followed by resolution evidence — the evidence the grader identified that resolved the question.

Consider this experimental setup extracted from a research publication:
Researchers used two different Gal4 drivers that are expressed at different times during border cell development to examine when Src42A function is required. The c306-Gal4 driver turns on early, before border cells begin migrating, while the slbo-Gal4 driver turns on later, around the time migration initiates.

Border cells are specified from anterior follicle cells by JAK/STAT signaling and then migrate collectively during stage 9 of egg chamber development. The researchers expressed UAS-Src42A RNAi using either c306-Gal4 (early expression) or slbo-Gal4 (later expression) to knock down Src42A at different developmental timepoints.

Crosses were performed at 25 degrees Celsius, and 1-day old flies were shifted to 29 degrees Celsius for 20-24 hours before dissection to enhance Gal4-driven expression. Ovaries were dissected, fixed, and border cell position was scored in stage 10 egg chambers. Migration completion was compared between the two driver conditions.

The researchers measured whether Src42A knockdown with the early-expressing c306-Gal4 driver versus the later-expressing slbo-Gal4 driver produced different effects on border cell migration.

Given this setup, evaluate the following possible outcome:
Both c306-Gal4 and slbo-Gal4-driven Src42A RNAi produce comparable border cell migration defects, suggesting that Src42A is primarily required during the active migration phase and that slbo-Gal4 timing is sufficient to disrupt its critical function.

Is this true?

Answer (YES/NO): NO